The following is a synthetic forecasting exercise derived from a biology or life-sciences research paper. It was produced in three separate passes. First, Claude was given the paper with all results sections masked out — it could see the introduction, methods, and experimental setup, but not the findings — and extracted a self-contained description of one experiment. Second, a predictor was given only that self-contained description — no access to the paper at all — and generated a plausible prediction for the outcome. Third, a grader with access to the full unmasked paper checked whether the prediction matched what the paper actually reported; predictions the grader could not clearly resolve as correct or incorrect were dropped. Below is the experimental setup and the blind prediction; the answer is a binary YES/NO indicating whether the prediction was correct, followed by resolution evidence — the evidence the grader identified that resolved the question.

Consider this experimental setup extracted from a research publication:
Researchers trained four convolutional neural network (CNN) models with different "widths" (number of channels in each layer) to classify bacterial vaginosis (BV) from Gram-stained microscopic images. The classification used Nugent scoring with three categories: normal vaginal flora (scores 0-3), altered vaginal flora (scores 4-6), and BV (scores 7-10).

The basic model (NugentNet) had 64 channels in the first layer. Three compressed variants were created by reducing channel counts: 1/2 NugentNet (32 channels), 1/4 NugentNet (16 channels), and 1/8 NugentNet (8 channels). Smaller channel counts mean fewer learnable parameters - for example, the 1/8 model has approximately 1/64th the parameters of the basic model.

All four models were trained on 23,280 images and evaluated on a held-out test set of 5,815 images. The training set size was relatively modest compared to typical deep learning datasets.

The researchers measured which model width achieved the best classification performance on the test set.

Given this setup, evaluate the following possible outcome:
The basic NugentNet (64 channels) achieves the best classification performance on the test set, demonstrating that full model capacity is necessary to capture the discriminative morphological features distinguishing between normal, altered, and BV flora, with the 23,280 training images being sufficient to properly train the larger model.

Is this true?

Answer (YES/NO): NO